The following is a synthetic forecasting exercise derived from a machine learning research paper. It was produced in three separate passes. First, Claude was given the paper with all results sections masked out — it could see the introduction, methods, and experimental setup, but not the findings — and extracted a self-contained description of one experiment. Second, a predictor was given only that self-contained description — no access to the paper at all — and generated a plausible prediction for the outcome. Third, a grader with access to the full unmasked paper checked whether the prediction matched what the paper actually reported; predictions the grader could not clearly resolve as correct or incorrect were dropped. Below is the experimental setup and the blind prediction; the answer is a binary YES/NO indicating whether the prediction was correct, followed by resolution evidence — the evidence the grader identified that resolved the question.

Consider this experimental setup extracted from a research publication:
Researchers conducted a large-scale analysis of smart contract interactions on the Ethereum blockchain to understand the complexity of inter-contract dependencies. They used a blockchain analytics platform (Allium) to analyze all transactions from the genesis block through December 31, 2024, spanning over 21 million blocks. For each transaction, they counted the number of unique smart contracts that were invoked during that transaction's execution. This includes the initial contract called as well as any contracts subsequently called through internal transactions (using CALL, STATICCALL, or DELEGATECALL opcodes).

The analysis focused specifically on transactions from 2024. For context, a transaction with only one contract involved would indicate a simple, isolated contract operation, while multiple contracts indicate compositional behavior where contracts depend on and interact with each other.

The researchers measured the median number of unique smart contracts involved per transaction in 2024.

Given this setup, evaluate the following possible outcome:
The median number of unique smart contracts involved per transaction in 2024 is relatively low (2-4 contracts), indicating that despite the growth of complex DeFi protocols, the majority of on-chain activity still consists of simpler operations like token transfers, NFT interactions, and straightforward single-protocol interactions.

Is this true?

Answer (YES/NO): YES